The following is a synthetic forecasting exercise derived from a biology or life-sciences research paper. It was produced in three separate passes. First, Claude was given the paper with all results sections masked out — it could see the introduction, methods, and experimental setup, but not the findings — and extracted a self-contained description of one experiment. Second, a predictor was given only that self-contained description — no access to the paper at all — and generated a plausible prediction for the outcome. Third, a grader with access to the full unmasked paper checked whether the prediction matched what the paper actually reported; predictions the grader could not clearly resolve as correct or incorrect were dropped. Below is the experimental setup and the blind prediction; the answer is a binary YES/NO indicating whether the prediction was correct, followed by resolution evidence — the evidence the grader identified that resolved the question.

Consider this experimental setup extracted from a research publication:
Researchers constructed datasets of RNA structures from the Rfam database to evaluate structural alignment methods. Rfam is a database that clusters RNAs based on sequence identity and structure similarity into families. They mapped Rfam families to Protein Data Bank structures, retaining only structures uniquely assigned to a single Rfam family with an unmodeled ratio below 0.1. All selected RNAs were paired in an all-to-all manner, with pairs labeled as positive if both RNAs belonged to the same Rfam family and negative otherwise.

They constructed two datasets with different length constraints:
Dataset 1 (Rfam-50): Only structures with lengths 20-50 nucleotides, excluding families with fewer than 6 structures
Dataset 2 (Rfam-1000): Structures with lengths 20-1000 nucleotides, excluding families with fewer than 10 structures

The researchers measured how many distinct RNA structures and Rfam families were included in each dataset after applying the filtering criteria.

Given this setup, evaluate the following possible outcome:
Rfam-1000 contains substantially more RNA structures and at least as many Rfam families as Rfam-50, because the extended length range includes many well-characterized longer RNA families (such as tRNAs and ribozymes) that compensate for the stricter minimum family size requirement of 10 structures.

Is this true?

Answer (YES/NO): YES